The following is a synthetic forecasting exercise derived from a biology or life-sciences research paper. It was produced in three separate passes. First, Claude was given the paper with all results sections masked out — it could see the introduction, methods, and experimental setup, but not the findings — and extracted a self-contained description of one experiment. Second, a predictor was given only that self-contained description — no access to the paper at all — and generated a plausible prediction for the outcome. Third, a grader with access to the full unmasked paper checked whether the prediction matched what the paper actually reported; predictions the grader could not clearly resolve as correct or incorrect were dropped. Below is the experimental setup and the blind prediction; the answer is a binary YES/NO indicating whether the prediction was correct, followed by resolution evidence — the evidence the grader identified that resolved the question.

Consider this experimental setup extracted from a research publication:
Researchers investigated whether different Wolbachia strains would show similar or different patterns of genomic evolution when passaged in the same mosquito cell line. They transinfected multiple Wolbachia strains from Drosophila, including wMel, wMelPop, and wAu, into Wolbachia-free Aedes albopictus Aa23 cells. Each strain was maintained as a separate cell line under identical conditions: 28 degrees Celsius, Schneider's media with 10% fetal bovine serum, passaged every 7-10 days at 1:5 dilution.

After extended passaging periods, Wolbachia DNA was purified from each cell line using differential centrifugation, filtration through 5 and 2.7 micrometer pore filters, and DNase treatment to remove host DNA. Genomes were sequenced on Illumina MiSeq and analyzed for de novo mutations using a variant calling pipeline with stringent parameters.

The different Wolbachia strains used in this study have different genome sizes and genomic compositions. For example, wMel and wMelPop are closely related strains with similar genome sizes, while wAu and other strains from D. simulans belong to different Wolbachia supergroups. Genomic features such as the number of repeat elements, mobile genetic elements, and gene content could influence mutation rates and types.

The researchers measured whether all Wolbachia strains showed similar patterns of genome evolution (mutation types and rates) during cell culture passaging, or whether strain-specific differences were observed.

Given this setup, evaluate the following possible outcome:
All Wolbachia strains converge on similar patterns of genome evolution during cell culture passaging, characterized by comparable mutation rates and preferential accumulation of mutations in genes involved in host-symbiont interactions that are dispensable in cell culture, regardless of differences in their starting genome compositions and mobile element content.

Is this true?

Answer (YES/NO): NO